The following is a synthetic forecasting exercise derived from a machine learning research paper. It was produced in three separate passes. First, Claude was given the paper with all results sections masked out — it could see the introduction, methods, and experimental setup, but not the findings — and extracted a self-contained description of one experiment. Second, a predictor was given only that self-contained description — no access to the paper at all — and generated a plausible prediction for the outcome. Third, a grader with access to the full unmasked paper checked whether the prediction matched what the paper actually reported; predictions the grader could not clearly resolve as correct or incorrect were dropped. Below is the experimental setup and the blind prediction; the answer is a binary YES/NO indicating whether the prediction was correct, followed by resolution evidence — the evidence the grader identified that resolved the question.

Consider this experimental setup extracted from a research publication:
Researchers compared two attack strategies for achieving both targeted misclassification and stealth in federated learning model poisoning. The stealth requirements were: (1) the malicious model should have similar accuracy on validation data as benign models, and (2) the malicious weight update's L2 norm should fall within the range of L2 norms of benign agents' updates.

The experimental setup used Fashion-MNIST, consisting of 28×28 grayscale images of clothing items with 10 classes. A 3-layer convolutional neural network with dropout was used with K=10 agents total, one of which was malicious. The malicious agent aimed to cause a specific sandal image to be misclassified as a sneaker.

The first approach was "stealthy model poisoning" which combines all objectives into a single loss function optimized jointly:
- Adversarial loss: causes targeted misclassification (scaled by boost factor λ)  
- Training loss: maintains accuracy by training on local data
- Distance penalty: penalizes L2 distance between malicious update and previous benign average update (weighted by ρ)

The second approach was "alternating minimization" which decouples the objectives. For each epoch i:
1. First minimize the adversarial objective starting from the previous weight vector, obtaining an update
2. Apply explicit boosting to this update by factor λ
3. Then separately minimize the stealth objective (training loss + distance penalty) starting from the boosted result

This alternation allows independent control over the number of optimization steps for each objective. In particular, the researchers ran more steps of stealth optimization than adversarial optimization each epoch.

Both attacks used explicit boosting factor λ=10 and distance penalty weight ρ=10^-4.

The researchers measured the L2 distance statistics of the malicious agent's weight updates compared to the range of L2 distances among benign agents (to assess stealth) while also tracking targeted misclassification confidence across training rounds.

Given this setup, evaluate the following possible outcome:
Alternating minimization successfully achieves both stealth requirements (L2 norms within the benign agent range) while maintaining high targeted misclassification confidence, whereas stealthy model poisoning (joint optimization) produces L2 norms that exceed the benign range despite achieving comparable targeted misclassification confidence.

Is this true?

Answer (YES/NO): NO